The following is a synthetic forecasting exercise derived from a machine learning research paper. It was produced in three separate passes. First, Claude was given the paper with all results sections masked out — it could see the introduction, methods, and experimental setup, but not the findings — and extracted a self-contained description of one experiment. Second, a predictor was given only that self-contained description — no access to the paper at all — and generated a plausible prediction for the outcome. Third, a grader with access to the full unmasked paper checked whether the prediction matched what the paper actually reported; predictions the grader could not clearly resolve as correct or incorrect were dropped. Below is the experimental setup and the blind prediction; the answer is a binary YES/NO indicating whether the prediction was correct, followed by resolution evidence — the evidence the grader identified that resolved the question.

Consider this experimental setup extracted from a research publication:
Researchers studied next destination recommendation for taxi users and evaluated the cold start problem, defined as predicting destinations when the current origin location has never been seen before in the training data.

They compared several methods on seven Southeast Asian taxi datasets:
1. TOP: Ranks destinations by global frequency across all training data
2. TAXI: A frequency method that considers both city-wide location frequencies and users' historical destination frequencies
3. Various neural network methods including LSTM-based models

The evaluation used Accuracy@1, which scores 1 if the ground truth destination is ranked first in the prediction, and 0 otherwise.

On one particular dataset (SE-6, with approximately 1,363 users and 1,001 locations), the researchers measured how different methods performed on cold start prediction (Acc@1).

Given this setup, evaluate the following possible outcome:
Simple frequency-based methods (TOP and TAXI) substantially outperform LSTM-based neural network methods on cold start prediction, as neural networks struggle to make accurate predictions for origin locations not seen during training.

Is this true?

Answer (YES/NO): YES